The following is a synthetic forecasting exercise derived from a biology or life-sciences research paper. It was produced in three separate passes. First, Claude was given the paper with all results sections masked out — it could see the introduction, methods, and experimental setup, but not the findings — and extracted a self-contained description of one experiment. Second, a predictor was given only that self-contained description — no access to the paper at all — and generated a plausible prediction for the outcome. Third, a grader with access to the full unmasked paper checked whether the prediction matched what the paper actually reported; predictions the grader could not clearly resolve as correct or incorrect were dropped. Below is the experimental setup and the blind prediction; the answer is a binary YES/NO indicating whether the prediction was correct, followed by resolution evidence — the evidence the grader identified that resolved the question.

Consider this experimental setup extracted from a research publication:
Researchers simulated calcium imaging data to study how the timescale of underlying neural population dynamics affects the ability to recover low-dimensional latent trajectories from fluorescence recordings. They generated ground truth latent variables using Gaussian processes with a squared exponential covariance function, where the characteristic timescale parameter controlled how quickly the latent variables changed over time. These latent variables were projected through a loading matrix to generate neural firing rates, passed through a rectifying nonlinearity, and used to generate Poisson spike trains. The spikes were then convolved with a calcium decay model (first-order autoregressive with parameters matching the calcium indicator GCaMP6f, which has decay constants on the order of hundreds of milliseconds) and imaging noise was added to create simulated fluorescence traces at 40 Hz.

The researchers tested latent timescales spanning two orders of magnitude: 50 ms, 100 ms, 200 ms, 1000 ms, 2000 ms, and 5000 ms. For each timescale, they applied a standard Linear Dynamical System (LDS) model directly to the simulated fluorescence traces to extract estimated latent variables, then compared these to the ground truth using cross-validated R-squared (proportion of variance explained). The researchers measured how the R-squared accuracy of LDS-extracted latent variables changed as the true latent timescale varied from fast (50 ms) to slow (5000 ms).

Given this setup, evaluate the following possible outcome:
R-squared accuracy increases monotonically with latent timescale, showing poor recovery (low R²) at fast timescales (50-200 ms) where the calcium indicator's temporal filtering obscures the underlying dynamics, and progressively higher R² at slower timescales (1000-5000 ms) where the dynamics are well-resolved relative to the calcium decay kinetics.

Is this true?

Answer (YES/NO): YES